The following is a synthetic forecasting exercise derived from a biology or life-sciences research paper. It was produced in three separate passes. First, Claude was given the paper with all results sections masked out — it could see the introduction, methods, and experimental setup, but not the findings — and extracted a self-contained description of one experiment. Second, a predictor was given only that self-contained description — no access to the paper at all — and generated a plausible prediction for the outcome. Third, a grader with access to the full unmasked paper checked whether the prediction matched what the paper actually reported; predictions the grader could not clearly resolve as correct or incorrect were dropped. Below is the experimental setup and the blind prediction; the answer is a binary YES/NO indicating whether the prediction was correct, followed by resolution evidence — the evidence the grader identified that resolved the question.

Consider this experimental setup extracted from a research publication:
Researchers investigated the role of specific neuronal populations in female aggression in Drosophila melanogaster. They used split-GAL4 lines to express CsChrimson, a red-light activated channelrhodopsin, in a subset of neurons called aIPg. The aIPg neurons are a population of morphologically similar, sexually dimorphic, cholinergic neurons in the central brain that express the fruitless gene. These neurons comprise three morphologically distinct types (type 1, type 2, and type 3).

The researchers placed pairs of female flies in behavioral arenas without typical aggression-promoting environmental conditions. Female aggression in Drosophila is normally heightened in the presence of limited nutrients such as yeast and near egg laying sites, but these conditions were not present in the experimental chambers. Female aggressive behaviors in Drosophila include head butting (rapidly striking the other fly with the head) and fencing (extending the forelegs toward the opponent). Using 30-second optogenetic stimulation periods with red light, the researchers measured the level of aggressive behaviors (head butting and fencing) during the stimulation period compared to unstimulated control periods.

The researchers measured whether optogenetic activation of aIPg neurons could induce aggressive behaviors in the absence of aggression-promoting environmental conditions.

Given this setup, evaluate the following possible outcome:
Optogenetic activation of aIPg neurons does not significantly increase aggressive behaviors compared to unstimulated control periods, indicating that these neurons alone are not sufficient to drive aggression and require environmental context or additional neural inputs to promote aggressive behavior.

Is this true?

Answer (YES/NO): NO